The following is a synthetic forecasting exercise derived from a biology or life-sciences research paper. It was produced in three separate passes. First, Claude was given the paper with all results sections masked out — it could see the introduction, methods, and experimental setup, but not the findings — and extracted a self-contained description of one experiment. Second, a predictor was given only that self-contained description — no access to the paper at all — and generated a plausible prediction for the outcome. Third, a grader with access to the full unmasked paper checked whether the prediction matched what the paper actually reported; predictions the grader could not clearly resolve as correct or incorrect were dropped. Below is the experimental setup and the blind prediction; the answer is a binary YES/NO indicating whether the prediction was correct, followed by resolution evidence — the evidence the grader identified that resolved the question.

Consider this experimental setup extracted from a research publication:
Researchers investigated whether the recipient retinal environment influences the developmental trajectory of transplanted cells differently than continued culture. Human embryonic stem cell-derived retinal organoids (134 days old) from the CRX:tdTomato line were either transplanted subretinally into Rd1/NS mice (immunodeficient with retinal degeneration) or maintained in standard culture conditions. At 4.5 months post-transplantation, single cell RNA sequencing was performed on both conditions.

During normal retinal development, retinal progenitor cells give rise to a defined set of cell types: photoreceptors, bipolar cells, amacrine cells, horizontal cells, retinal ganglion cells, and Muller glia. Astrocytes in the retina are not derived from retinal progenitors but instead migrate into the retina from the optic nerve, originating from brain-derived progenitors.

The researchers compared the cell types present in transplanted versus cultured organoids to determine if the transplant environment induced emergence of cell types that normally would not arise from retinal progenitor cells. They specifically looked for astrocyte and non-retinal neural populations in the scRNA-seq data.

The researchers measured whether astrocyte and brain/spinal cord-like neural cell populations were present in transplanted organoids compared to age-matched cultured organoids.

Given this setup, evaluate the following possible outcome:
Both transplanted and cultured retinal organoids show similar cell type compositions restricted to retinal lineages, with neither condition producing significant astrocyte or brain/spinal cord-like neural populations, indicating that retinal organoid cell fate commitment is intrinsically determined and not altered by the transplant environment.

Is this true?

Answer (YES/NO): NO